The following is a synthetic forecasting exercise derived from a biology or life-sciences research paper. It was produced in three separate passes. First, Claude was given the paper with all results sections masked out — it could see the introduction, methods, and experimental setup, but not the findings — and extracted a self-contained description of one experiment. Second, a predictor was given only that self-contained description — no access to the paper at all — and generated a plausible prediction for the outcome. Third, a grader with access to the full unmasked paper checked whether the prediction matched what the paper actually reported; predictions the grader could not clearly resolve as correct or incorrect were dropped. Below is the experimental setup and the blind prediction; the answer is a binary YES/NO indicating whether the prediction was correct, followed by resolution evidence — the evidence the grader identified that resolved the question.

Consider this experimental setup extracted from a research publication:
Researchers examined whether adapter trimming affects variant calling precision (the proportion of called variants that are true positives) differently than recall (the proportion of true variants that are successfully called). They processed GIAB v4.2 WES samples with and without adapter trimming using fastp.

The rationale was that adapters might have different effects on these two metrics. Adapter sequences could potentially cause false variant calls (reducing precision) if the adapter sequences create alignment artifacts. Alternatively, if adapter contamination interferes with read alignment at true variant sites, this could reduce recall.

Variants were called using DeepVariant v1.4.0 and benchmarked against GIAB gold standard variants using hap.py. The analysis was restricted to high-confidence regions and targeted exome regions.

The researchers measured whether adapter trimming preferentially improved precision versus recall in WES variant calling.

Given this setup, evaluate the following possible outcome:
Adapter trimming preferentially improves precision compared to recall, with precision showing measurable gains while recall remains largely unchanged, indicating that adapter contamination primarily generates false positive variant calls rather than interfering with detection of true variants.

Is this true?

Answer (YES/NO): NO